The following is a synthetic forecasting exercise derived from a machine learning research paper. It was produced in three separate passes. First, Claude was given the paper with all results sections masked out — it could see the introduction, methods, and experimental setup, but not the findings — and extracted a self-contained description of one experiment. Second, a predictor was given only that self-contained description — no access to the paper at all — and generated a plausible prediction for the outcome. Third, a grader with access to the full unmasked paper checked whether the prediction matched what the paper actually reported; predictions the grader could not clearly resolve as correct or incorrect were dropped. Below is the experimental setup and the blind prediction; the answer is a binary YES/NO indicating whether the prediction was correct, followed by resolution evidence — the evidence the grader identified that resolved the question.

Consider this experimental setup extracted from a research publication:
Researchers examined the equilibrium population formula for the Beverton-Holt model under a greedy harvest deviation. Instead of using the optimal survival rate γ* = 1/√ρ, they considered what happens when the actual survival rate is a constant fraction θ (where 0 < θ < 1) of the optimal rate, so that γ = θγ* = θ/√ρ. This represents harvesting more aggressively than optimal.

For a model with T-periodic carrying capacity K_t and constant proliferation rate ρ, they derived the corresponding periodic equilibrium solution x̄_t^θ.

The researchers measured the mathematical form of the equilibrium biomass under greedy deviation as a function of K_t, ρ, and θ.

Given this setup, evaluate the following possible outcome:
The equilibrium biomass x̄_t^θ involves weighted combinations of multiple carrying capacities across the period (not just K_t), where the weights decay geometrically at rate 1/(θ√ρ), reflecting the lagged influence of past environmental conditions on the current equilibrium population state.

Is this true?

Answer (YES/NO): NO